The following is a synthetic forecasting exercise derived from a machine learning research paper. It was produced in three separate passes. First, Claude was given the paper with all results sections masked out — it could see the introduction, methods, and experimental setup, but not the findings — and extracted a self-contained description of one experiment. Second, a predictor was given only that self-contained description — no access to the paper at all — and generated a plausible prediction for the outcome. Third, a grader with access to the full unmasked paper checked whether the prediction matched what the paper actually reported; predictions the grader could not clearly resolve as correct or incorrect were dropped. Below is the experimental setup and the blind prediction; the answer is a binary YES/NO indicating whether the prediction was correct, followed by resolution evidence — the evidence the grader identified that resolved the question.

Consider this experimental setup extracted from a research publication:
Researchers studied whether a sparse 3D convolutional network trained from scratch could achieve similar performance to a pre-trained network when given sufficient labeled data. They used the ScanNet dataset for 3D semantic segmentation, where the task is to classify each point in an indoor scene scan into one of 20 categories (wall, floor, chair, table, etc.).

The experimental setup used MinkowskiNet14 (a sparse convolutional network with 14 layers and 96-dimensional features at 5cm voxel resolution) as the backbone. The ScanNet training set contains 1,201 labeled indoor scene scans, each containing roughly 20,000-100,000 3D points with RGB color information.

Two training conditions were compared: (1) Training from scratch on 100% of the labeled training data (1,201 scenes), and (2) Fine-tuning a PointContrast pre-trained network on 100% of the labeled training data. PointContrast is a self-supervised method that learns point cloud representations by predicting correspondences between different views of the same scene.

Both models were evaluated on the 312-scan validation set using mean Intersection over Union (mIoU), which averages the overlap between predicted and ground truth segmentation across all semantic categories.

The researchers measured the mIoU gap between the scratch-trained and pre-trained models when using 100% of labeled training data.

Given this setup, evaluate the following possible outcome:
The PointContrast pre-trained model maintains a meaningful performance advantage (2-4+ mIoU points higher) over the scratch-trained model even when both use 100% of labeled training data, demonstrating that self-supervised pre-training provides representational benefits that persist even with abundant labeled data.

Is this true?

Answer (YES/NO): NO